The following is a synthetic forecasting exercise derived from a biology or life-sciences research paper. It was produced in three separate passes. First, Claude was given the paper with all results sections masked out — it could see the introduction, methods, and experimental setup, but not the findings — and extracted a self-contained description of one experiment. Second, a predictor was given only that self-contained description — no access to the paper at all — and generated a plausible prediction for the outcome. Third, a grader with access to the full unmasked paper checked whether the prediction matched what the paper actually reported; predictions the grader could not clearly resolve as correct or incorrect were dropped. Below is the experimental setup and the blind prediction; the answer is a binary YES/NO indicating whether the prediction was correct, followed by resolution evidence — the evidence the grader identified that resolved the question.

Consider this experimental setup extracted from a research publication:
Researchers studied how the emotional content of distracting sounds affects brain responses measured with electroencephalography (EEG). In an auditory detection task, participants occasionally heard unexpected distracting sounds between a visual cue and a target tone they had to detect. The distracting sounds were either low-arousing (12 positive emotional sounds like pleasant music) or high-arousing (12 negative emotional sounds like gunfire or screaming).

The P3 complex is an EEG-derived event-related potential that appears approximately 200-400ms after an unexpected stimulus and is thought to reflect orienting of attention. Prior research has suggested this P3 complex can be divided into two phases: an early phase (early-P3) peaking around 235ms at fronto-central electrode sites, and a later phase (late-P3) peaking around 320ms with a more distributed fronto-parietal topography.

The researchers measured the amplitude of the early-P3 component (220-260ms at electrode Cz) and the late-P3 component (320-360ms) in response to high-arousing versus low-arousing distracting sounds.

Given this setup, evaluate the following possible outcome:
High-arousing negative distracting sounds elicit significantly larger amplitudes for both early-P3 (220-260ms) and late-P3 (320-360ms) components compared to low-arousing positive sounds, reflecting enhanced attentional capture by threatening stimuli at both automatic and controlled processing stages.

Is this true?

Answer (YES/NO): YES